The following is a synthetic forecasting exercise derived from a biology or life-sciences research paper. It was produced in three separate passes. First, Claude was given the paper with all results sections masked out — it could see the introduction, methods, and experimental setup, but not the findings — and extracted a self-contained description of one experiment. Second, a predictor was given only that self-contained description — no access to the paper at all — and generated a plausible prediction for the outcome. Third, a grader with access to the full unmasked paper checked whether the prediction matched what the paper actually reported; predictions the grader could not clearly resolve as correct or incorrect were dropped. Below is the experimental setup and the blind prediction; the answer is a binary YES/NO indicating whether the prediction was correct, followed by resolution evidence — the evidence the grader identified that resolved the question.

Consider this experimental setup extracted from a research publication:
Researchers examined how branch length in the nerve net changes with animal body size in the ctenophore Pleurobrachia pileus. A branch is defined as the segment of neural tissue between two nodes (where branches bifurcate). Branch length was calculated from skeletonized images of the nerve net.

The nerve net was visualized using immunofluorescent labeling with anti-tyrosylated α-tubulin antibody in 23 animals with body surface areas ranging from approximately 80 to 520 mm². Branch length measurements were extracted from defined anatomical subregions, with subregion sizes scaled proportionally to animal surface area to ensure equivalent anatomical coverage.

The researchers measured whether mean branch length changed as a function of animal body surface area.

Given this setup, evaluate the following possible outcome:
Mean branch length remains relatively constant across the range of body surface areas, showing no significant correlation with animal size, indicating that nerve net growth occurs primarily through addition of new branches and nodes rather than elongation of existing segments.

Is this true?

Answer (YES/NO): YES